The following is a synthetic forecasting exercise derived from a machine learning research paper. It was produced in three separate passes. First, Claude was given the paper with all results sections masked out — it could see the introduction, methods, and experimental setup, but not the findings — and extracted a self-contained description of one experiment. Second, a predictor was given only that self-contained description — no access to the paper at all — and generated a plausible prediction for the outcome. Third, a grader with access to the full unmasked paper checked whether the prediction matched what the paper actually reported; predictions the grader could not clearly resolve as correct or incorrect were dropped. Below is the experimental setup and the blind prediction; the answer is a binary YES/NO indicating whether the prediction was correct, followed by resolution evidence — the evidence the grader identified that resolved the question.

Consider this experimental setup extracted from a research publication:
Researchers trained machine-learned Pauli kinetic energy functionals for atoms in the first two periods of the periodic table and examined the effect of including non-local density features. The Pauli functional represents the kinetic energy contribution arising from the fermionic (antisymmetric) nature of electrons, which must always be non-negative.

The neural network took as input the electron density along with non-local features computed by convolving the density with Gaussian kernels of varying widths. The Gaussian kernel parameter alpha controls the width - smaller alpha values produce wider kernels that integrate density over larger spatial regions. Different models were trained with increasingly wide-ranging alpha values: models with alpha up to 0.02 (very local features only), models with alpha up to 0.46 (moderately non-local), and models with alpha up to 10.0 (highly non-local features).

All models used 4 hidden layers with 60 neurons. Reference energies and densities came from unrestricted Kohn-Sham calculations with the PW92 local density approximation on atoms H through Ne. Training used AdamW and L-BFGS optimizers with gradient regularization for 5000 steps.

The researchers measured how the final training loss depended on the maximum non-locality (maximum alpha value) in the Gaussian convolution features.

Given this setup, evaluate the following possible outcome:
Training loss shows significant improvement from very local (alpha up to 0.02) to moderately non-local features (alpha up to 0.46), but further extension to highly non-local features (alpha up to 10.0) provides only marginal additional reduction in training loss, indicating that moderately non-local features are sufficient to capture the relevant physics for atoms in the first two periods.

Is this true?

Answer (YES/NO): NO